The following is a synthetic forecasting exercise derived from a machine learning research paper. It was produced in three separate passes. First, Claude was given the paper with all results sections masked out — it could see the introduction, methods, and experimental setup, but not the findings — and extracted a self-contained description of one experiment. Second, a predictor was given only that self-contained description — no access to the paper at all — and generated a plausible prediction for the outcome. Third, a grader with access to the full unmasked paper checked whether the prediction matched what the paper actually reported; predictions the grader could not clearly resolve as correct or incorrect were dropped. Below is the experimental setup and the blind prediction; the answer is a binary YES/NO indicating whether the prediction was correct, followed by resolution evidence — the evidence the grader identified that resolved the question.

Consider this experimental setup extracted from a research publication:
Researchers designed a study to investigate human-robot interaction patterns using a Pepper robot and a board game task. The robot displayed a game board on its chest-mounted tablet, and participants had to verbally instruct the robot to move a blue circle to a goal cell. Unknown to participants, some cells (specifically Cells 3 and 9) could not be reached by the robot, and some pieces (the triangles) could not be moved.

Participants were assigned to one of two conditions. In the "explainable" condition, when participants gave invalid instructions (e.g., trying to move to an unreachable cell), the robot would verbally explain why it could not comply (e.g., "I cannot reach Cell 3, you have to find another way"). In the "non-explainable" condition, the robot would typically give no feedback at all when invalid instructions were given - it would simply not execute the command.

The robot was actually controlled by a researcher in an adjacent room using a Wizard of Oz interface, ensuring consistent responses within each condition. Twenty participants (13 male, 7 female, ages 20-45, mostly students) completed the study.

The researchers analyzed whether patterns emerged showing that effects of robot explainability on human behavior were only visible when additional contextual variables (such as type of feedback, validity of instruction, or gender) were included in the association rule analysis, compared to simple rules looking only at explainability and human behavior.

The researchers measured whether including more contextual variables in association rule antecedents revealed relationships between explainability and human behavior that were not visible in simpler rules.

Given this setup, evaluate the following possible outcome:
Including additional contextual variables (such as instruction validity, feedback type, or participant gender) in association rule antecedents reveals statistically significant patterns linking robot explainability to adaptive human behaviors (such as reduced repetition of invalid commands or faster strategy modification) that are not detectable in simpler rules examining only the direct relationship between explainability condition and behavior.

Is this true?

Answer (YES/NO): NO